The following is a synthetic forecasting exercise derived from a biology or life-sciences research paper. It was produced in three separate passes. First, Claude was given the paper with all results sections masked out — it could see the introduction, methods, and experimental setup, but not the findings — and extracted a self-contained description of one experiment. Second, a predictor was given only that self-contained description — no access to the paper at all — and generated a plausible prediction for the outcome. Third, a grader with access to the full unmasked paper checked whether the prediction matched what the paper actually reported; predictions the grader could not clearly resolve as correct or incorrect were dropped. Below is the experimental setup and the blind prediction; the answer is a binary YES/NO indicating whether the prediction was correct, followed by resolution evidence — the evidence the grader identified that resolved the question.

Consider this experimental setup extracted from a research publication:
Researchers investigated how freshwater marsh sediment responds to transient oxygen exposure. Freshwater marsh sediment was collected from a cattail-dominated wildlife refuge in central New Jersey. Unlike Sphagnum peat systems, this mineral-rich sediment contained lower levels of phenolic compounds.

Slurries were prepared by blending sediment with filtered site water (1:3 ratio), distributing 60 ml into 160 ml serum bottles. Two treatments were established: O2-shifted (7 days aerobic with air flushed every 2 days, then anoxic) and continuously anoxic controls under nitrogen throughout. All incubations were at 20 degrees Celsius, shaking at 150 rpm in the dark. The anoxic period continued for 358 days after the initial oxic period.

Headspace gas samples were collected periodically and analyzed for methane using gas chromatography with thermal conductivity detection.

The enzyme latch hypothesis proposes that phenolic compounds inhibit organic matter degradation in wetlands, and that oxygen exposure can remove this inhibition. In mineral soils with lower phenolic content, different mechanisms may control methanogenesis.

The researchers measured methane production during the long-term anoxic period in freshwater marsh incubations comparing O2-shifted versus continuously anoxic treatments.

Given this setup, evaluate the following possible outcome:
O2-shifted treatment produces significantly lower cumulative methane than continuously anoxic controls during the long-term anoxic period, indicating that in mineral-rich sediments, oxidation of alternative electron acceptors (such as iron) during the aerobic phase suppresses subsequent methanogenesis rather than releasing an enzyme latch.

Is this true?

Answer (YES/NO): NO